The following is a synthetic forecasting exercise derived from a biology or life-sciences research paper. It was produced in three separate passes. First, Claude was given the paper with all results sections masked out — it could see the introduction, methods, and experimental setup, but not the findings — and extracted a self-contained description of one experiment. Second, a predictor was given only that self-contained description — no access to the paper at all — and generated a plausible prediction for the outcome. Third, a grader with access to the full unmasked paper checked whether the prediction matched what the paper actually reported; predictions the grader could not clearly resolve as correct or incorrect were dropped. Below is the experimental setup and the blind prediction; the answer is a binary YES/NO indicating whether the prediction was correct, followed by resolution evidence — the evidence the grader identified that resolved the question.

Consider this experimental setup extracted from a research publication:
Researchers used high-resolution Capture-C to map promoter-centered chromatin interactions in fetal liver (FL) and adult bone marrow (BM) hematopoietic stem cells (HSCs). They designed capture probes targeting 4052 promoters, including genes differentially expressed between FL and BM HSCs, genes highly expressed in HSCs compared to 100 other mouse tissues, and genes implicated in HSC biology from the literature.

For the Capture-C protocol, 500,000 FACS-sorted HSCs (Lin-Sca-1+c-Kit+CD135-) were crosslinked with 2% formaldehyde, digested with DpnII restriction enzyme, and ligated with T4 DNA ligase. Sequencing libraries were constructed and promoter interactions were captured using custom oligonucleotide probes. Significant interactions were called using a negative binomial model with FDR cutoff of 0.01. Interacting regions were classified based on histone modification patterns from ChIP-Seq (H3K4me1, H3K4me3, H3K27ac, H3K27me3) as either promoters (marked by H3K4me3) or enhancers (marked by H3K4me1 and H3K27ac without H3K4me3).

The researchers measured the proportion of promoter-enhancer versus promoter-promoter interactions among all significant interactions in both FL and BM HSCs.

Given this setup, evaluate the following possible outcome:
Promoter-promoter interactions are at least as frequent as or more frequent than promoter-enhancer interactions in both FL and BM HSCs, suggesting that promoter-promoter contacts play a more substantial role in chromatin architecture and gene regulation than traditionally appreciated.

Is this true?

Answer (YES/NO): YES